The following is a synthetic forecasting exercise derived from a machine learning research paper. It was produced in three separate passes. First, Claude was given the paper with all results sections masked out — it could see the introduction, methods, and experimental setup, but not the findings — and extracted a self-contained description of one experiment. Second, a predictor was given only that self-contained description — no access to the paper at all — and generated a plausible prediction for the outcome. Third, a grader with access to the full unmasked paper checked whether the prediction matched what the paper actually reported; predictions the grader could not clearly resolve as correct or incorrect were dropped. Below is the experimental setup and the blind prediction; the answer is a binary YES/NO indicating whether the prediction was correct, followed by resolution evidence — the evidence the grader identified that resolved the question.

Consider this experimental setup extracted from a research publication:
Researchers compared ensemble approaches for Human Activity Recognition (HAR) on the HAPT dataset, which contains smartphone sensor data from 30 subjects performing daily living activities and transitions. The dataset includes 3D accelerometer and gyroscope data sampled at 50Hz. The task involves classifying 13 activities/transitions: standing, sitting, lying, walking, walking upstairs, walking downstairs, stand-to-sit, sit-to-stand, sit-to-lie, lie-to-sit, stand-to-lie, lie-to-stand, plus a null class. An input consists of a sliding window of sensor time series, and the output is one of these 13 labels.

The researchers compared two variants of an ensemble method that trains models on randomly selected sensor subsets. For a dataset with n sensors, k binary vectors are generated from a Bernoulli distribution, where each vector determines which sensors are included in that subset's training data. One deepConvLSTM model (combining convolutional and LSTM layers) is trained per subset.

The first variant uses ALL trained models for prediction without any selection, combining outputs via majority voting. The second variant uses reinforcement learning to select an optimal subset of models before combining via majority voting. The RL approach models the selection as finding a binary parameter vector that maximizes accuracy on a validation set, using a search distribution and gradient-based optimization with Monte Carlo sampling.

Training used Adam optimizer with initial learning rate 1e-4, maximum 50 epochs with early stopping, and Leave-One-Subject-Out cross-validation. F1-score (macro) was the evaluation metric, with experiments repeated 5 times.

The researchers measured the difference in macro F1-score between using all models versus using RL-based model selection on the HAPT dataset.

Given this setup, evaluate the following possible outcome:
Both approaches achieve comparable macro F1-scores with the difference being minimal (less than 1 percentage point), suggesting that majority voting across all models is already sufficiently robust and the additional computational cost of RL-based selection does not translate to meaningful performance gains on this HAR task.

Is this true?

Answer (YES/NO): NO